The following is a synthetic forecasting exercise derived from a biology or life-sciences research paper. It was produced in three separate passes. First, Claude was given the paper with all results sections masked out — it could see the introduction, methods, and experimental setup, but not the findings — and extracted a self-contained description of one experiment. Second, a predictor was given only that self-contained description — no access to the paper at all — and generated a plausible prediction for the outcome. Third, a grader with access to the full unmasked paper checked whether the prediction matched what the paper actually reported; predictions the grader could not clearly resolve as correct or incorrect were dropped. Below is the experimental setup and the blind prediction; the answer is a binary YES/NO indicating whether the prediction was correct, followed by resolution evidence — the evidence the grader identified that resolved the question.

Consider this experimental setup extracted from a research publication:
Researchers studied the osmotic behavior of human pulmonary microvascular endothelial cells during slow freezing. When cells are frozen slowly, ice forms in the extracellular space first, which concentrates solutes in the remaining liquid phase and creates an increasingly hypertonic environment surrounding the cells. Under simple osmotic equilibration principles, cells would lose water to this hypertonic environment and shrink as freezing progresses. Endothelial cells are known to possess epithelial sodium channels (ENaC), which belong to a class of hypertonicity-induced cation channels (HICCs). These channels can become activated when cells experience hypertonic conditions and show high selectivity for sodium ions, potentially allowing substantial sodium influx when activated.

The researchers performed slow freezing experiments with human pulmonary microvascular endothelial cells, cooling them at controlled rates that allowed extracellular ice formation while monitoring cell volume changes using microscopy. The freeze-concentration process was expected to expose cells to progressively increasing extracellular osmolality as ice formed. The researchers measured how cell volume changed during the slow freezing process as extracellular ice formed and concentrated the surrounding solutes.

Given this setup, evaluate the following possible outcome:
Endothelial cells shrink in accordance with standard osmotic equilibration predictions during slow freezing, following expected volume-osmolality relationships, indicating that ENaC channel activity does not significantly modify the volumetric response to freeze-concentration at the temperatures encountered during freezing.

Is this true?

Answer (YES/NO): NO